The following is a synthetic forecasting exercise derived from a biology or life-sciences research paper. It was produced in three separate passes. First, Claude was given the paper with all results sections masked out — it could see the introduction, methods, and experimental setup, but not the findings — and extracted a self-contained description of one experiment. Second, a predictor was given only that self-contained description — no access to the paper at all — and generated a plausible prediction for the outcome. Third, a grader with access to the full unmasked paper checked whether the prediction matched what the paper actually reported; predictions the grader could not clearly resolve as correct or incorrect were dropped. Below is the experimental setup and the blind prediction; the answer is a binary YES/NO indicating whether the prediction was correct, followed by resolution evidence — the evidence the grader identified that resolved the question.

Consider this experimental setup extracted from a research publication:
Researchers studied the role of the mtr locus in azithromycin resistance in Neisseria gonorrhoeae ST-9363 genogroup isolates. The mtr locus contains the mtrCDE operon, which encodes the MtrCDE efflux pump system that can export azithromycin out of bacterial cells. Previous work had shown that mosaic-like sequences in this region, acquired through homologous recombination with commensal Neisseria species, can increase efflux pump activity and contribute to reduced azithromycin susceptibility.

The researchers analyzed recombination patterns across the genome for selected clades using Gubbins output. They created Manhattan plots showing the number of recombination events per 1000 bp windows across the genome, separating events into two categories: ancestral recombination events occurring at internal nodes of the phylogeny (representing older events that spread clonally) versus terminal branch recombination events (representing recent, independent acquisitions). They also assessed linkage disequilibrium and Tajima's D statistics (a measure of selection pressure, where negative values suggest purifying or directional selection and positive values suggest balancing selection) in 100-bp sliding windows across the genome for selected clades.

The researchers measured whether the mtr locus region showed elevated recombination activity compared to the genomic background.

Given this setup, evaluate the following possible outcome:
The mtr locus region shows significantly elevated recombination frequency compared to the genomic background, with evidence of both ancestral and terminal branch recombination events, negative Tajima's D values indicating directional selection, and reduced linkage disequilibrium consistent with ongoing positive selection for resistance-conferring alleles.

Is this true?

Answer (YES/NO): NO